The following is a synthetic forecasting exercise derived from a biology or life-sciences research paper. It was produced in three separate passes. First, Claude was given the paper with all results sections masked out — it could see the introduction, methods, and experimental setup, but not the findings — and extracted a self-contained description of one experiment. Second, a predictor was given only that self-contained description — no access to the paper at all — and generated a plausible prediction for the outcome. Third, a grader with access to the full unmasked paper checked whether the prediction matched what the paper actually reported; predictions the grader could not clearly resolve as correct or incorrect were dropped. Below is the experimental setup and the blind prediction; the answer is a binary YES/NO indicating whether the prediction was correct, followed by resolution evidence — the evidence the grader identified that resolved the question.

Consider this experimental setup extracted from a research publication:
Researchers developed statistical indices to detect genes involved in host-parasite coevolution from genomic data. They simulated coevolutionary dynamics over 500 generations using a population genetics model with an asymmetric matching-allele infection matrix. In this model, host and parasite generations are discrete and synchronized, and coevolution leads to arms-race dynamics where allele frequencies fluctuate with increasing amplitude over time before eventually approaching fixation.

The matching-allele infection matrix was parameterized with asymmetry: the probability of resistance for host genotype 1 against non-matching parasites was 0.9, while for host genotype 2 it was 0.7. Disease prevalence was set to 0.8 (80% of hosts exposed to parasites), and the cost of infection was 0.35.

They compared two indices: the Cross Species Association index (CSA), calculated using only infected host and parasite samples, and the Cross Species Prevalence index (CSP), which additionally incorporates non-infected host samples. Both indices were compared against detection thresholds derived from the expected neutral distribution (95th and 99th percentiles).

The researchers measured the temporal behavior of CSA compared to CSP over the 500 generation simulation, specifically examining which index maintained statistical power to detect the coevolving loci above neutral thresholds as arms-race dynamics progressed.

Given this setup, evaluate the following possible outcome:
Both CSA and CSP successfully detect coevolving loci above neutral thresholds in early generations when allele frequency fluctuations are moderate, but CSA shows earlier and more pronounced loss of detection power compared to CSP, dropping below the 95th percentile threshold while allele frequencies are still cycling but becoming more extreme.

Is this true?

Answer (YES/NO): NO